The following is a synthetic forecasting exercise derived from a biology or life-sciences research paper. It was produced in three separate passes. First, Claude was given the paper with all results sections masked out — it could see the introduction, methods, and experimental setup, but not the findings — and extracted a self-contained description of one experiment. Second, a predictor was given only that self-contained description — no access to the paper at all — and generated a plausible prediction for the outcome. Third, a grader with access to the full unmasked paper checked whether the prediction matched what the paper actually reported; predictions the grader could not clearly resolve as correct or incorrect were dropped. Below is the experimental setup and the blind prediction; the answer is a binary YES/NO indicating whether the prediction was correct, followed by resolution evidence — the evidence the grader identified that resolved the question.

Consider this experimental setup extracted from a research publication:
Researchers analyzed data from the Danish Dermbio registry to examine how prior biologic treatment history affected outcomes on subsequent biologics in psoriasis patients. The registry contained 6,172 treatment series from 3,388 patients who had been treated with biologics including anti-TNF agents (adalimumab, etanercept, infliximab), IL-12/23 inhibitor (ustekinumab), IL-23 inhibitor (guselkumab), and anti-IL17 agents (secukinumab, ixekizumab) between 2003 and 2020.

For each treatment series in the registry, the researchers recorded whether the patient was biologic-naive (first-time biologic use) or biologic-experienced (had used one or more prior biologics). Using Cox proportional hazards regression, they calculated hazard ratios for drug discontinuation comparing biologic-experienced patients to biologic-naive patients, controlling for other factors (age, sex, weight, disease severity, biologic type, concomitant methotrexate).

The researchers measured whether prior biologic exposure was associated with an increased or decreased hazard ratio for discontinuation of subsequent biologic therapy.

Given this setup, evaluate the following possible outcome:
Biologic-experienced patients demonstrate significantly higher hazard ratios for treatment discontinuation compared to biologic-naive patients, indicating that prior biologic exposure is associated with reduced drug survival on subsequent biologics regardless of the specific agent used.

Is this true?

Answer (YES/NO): YES